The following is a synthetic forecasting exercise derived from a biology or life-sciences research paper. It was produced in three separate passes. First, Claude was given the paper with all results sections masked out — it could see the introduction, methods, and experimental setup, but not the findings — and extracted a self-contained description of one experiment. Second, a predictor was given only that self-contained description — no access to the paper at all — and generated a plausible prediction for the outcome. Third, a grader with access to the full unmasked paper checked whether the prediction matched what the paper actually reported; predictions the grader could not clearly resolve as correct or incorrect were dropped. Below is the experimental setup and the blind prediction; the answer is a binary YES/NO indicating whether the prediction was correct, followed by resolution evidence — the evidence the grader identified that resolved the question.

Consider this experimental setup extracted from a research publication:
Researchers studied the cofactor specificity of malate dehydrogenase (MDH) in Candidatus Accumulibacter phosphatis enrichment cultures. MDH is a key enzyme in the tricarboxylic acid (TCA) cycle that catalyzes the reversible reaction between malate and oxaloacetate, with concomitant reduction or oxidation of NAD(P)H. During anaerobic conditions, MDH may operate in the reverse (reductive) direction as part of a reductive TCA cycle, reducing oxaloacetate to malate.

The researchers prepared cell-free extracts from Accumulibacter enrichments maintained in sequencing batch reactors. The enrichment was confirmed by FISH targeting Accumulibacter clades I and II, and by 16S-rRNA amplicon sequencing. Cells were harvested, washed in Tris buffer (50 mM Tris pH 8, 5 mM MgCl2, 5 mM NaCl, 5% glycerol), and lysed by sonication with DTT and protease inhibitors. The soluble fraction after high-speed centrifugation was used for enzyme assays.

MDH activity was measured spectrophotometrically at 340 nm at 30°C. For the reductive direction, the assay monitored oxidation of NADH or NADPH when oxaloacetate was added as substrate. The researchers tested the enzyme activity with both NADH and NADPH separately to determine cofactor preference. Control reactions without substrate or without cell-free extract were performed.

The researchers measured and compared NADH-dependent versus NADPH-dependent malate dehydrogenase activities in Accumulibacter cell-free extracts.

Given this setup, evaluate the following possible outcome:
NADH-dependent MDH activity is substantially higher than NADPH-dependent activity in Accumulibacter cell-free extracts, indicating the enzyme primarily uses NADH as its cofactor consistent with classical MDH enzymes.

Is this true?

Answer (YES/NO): YES